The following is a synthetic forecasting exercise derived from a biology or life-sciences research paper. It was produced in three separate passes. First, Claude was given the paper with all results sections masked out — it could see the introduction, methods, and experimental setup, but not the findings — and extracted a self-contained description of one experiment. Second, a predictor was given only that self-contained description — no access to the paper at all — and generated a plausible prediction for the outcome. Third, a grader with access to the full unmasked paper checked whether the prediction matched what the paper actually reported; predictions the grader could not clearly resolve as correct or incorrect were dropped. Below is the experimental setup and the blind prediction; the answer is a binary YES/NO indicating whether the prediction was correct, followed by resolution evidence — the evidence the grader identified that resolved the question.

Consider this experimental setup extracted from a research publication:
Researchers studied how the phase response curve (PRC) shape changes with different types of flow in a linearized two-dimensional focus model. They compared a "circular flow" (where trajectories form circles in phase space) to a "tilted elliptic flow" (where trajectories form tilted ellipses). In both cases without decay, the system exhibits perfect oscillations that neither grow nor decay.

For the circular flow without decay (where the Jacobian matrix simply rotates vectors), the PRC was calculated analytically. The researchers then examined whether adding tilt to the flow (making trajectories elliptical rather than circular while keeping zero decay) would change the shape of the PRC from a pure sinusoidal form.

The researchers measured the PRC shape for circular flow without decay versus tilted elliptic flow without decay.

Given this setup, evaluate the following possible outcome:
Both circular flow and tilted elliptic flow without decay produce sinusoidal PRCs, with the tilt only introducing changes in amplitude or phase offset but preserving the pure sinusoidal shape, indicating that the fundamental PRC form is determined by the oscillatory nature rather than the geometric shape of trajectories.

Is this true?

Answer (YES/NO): YES